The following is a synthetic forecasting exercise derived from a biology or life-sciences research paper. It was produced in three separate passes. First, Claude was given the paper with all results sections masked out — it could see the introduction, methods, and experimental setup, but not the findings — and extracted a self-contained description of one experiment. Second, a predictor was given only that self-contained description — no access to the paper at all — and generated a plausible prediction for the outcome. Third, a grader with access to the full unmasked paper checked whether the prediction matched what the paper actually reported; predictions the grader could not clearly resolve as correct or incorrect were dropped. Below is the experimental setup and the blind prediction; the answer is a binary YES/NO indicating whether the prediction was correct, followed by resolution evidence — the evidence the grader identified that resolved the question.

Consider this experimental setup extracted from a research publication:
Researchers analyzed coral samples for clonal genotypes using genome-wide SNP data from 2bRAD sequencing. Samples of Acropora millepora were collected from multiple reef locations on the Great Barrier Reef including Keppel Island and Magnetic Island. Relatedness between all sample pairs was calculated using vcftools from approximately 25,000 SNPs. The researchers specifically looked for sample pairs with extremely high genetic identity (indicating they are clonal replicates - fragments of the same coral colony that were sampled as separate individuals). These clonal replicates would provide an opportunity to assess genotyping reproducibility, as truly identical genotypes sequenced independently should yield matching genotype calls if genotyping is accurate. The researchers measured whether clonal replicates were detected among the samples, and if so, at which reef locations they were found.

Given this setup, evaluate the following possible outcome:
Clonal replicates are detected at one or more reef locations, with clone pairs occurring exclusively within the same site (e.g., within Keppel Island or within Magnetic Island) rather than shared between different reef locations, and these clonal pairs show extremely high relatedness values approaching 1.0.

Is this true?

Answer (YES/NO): YES